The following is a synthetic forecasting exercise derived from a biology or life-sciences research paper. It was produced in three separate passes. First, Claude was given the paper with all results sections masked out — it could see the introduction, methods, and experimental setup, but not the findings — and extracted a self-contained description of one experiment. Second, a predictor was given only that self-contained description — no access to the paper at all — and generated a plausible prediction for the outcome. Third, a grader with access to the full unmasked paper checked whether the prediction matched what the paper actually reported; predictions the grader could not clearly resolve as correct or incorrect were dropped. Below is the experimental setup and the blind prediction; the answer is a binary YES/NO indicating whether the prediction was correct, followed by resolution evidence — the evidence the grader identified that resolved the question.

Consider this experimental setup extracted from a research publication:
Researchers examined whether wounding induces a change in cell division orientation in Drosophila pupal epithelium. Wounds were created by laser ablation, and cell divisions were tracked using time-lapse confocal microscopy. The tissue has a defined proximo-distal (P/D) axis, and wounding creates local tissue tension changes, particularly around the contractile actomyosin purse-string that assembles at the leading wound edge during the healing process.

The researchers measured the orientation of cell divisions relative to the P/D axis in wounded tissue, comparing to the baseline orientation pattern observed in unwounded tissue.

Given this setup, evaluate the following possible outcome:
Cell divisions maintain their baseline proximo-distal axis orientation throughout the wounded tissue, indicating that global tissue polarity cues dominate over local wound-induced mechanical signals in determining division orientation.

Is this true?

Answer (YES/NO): NO